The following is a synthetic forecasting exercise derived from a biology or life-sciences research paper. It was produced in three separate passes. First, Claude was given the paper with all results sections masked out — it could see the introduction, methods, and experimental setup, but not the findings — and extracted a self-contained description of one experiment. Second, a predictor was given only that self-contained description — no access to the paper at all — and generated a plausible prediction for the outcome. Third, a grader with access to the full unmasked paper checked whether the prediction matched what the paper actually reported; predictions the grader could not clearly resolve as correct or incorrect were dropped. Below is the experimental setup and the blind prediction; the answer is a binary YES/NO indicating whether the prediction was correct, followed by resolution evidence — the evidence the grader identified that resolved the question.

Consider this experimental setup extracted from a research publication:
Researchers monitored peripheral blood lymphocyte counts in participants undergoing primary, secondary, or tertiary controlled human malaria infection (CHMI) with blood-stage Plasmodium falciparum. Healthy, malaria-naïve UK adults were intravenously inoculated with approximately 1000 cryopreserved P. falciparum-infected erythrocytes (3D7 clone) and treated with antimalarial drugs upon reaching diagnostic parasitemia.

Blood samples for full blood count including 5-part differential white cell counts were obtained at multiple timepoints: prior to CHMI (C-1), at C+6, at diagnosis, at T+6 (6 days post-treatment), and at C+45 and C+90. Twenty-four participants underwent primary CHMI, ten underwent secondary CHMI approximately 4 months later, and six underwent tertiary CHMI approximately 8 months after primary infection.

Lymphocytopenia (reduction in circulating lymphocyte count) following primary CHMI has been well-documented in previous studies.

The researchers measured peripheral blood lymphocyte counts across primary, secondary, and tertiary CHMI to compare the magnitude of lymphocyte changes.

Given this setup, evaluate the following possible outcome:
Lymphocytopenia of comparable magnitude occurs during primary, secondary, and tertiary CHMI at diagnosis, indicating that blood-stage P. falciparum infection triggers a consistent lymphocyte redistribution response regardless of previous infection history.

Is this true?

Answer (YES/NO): NO